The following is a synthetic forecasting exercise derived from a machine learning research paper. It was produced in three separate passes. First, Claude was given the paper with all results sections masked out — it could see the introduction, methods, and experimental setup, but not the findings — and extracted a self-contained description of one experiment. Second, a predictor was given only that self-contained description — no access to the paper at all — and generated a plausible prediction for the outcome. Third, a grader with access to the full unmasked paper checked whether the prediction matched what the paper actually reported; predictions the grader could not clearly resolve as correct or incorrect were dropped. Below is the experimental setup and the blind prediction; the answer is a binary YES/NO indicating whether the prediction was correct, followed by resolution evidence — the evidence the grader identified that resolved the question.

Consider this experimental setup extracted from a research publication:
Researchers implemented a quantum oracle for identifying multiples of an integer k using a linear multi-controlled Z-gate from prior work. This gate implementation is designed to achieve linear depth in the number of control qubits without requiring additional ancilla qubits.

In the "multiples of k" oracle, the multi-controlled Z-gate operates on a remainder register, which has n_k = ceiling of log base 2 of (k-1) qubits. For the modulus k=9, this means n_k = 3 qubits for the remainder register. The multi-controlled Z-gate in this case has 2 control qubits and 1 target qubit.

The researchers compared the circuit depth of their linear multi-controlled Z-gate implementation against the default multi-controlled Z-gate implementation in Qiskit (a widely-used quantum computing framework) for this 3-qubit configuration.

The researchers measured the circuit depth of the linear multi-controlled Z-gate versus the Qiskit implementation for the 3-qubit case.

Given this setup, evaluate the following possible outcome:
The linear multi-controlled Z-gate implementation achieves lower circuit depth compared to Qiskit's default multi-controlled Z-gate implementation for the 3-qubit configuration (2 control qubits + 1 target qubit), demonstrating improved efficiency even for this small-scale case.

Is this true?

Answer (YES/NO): NO